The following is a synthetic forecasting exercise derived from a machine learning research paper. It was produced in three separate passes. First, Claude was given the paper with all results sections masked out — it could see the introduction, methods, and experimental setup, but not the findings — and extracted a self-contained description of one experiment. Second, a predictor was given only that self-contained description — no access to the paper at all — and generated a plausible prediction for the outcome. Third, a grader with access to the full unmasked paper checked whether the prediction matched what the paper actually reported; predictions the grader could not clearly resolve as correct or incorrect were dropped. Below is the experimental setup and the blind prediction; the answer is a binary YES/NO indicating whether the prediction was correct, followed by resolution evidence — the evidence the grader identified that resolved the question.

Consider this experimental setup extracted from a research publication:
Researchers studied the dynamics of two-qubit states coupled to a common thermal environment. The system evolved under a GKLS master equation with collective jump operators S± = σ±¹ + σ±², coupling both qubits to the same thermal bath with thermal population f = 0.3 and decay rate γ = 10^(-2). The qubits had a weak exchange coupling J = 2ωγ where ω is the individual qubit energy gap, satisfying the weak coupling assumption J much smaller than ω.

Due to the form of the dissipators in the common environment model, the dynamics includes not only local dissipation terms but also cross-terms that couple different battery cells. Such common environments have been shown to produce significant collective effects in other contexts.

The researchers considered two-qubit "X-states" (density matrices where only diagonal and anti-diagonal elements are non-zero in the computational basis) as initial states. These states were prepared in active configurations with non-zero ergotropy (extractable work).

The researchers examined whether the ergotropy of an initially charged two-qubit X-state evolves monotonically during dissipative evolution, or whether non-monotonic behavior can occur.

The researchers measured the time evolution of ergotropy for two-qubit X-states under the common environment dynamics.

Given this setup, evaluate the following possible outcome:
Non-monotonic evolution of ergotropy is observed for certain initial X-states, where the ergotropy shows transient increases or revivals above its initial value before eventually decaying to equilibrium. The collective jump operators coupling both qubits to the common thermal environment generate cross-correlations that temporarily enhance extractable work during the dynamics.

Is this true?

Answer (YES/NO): NO